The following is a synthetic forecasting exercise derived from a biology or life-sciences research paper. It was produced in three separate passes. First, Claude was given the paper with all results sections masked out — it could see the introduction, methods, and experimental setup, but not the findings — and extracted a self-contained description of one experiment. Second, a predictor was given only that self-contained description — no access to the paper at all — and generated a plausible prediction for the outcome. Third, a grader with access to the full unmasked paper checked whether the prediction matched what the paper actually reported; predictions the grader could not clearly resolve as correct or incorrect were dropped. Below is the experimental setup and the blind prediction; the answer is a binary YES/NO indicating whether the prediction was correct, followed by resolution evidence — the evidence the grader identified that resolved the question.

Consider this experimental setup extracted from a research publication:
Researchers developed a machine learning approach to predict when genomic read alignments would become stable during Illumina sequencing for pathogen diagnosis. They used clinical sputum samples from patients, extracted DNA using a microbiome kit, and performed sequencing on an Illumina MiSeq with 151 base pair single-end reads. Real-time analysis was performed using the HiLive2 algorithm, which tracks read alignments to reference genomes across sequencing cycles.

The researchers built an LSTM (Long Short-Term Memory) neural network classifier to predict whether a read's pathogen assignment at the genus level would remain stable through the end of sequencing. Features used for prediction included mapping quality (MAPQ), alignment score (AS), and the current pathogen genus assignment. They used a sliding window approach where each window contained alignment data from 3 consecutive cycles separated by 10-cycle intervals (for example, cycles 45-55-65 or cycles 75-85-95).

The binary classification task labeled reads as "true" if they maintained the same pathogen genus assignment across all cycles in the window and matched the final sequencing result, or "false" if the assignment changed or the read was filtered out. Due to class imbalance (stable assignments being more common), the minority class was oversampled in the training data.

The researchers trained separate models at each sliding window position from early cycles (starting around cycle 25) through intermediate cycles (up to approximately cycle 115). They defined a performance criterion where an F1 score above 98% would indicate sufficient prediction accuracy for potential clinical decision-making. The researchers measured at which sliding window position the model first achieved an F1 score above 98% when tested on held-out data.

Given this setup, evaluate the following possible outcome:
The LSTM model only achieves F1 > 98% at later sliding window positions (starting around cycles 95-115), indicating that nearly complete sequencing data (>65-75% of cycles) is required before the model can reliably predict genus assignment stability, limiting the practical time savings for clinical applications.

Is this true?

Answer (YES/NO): NO